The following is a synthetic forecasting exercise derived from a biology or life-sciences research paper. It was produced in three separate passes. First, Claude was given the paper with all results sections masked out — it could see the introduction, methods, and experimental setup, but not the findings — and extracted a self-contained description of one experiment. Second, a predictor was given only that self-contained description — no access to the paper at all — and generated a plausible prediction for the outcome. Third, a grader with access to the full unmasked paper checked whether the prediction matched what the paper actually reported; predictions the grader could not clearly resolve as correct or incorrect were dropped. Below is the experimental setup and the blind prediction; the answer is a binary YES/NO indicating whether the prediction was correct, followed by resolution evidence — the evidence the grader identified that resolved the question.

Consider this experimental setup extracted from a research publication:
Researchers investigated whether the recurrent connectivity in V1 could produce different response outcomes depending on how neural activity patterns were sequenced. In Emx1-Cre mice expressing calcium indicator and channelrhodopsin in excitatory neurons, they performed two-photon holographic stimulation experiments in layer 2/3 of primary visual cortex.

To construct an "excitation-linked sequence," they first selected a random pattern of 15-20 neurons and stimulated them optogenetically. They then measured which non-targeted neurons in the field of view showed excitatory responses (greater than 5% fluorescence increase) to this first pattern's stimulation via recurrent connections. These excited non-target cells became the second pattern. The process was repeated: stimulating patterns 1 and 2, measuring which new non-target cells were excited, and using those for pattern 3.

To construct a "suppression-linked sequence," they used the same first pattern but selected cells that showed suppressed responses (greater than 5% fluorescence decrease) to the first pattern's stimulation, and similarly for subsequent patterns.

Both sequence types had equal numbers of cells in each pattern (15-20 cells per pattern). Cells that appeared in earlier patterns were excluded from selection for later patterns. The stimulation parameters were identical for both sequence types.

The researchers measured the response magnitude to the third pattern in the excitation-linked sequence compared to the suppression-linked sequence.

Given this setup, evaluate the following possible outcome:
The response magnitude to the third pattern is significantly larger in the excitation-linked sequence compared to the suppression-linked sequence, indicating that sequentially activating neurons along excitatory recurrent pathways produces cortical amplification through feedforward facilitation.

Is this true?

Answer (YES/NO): YES